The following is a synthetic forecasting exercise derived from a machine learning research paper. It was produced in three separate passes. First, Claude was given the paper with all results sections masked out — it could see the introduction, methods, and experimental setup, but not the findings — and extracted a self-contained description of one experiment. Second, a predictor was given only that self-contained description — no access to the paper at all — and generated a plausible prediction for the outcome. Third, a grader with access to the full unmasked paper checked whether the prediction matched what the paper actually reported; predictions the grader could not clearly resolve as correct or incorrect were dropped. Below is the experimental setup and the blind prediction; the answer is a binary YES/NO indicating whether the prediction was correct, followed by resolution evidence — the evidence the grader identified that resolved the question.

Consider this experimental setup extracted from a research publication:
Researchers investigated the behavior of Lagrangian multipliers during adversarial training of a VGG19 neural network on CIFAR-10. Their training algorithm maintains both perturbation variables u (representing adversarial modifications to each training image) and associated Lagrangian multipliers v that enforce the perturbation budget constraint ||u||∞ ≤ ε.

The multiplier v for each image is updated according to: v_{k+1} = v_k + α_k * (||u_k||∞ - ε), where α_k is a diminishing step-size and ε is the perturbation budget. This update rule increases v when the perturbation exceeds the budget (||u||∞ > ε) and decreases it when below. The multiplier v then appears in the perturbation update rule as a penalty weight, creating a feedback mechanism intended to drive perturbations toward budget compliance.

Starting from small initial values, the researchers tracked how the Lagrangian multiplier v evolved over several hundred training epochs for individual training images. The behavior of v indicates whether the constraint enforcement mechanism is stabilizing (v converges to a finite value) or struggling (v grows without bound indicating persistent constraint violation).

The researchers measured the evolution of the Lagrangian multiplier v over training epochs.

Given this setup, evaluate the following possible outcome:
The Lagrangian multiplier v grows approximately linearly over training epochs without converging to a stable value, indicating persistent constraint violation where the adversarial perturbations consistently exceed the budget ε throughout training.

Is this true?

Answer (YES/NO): NO